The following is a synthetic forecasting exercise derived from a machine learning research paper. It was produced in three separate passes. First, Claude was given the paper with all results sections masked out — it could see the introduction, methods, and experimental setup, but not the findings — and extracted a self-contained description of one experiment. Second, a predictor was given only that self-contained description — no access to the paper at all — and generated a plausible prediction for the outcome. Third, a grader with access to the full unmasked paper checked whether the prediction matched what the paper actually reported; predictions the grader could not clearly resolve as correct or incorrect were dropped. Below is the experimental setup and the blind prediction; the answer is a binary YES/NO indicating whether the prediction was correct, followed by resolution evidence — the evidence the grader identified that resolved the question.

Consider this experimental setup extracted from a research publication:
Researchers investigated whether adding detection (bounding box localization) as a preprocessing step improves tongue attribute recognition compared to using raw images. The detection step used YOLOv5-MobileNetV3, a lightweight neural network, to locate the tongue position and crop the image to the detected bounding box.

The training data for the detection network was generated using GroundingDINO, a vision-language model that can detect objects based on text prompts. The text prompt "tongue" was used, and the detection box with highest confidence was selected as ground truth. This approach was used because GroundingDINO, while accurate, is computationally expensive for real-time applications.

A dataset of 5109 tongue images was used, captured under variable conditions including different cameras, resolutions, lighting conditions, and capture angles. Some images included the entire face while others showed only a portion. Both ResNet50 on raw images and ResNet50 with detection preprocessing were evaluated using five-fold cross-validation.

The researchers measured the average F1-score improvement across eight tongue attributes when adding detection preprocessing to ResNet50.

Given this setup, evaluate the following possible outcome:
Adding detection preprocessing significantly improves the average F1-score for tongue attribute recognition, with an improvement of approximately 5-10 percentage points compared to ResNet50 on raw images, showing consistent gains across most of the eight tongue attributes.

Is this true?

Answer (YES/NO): NO